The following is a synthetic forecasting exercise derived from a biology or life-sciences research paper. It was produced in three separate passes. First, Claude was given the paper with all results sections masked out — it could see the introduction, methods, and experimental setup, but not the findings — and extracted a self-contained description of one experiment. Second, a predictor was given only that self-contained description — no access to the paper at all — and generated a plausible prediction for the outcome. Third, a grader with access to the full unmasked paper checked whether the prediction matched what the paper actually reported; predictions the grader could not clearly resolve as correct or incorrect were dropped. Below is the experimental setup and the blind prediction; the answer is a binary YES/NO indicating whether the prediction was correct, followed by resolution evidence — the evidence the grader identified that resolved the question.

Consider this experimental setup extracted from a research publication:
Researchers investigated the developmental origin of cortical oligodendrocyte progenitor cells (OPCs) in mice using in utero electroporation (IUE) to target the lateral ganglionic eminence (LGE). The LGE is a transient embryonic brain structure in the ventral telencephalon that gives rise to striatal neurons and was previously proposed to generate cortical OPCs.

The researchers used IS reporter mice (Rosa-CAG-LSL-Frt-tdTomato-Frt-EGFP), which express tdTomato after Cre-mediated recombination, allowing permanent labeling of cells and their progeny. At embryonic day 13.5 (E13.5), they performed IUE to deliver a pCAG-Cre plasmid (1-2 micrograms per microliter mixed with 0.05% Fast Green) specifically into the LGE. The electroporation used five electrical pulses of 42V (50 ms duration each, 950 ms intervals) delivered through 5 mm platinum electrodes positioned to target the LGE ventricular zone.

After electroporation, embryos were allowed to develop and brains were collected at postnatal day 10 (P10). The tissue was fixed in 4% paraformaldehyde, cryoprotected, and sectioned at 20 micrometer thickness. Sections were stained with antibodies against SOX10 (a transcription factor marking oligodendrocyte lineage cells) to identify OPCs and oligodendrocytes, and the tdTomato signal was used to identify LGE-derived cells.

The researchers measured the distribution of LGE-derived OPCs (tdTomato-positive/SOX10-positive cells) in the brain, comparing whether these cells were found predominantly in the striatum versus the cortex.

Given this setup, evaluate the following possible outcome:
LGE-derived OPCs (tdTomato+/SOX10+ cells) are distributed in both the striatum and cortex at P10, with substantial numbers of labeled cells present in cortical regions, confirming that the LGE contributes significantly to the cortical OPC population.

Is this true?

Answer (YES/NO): NO